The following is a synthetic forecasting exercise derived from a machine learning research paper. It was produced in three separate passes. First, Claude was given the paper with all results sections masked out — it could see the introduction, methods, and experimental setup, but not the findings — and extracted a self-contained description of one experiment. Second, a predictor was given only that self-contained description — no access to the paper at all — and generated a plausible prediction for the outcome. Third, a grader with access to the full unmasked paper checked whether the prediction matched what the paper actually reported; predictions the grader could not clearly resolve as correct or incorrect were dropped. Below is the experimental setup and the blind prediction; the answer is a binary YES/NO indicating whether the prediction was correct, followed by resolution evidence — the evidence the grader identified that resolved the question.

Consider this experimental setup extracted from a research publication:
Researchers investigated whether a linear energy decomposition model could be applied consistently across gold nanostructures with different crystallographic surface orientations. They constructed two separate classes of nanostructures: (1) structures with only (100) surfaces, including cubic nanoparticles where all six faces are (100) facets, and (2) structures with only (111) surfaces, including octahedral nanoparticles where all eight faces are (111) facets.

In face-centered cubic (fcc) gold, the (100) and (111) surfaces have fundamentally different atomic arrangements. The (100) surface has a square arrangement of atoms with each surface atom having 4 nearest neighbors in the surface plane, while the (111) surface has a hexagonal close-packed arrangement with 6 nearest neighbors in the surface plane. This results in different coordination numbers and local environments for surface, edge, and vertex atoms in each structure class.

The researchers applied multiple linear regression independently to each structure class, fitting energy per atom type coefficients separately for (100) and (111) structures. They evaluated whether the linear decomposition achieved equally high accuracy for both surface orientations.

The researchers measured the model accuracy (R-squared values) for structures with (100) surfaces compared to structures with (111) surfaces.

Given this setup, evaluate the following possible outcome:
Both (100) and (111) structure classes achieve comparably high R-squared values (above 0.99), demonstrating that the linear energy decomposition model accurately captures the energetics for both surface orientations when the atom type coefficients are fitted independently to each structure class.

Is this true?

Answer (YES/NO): YES